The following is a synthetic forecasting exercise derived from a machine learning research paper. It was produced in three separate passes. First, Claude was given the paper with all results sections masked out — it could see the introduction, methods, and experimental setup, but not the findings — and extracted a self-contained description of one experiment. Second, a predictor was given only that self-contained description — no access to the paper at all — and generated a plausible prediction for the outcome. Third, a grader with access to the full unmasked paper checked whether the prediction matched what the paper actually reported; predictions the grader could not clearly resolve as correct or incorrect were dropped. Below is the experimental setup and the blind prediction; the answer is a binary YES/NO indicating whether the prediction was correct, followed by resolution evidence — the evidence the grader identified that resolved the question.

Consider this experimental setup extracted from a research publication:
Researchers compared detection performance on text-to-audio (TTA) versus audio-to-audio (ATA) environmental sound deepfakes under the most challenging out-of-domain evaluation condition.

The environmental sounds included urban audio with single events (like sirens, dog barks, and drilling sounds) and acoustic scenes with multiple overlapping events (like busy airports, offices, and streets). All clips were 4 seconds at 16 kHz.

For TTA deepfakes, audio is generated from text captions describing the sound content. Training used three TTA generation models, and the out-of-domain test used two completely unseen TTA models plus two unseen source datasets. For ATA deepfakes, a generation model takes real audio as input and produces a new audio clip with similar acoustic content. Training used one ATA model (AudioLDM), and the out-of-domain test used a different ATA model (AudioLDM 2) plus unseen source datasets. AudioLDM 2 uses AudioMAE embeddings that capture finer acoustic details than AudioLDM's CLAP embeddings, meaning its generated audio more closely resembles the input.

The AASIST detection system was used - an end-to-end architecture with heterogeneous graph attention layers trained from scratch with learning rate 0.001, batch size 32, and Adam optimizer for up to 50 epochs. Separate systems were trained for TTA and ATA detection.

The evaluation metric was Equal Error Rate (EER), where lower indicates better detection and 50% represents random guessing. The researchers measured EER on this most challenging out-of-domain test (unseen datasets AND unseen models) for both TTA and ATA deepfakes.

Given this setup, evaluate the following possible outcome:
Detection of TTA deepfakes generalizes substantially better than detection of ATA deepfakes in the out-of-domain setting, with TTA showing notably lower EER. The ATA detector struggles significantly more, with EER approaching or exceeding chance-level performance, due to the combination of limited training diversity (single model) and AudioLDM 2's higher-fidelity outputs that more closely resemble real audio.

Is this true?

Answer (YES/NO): NO